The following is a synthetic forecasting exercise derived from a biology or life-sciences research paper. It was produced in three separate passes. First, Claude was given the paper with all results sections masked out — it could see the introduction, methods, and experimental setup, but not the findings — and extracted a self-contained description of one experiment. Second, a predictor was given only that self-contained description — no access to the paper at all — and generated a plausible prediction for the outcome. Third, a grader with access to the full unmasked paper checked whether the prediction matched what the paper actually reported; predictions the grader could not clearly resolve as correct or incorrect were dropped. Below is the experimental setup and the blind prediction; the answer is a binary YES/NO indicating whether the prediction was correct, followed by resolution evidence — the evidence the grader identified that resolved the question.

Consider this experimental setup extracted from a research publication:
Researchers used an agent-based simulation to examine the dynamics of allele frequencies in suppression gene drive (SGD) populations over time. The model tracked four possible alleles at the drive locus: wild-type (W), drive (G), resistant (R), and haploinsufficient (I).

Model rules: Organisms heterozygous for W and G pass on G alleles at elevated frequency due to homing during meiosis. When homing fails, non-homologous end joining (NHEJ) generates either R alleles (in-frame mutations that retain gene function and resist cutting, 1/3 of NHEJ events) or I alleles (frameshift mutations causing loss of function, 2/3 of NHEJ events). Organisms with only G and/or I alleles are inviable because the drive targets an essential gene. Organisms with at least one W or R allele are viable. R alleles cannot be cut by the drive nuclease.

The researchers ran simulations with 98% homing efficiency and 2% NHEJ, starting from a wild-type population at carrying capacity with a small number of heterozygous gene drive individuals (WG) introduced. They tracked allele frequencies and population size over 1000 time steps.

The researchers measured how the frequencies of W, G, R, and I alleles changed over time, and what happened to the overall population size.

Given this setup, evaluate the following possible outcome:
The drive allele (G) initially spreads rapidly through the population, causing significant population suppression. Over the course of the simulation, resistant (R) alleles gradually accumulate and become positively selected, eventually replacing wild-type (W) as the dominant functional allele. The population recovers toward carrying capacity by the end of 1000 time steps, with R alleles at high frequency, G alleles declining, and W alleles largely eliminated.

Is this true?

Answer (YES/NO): YES